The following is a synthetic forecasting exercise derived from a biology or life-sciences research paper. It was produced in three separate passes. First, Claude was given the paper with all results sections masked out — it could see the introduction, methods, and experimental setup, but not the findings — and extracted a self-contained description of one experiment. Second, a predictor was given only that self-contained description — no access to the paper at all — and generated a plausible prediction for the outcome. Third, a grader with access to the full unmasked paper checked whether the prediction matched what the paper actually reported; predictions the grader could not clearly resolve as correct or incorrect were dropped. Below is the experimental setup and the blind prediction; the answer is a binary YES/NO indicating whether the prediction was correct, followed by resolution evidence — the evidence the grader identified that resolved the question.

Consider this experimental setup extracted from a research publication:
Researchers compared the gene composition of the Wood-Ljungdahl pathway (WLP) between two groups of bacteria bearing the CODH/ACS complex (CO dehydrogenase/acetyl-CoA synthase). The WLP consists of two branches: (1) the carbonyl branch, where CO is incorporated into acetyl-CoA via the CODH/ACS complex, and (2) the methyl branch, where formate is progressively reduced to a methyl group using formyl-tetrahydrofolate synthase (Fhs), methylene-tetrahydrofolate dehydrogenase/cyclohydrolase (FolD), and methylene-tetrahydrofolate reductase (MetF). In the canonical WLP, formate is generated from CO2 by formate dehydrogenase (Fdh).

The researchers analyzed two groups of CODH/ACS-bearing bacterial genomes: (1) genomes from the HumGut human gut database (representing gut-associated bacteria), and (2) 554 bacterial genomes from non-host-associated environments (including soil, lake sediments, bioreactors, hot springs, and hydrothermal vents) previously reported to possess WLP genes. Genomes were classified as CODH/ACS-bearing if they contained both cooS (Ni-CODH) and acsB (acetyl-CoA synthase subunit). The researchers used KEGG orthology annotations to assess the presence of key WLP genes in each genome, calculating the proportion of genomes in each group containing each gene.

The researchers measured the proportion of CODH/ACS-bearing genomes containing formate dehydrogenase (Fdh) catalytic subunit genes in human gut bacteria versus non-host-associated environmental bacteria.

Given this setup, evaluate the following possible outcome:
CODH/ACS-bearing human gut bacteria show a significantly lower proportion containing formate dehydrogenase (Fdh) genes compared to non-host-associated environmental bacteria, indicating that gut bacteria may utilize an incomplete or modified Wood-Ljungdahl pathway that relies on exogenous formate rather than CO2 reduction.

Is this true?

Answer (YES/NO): YES